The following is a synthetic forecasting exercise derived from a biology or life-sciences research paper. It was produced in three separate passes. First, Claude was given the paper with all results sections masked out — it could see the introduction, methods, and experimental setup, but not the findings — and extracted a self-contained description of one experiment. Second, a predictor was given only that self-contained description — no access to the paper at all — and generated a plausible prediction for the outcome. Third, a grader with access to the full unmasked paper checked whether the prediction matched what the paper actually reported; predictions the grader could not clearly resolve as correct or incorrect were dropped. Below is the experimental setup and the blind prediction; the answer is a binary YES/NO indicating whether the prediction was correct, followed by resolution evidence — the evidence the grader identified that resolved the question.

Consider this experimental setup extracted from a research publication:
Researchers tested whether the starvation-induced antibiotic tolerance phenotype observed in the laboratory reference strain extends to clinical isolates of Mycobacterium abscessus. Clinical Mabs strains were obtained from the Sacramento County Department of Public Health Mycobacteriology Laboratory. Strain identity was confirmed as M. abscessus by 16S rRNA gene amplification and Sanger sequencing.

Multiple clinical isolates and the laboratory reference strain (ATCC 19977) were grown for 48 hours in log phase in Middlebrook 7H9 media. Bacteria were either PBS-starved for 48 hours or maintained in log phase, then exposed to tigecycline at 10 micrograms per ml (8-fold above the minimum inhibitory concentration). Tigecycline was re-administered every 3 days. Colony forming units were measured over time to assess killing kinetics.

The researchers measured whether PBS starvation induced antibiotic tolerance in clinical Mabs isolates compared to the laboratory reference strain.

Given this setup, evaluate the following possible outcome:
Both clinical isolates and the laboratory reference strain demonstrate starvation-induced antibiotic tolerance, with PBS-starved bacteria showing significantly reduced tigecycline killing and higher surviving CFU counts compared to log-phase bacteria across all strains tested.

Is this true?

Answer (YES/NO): NO